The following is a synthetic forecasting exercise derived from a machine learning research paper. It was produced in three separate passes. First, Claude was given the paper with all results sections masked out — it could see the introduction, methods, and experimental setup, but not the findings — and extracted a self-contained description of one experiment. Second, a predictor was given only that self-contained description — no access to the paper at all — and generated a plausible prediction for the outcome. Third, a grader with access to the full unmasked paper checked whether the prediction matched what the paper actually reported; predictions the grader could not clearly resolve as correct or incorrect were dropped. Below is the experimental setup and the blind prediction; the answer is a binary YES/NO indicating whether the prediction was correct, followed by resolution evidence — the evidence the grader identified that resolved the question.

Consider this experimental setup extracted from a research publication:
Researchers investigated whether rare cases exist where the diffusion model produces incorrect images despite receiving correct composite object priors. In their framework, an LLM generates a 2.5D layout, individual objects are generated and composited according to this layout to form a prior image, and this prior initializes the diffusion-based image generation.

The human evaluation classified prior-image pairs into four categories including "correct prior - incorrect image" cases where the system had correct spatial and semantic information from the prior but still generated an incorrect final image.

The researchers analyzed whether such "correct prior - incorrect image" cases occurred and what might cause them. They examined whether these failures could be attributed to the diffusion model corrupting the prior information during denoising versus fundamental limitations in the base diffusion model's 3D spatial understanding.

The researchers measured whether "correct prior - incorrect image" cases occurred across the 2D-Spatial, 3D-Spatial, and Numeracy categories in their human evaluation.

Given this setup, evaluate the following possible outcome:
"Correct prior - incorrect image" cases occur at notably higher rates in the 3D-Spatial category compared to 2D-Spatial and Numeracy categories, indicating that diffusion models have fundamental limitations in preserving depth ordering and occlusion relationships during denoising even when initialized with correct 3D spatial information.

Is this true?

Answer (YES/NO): NO